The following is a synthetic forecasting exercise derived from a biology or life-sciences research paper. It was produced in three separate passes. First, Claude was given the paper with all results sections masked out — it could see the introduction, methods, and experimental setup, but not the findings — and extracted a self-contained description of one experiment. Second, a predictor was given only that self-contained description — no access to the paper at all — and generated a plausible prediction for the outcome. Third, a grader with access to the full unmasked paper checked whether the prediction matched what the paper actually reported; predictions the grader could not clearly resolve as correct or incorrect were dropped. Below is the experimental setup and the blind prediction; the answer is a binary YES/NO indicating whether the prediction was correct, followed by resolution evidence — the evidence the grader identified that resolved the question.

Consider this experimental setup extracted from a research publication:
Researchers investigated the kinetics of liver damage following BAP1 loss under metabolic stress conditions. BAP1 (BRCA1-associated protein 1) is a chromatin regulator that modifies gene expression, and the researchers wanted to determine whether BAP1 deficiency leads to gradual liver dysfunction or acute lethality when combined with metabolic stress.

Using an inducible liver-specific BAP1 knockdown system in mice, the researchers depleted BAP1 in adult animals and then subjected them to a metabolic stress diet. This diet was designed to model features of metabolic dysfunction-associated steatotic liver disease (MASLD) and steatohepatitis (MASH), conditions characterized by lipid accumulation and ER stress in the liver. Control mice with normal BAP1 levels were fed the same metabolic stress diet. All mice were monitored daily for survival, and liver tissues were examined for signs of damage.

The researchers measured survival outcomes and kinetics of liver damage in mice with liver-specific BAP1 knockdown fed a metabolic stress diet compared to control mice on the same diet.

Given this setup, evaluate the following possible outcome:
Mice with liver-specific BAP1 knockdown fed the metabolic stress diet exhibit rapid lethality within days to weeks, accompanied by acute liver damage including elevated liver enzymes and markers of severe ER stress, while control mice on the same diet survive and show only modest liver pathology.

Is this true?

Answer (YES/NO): YES